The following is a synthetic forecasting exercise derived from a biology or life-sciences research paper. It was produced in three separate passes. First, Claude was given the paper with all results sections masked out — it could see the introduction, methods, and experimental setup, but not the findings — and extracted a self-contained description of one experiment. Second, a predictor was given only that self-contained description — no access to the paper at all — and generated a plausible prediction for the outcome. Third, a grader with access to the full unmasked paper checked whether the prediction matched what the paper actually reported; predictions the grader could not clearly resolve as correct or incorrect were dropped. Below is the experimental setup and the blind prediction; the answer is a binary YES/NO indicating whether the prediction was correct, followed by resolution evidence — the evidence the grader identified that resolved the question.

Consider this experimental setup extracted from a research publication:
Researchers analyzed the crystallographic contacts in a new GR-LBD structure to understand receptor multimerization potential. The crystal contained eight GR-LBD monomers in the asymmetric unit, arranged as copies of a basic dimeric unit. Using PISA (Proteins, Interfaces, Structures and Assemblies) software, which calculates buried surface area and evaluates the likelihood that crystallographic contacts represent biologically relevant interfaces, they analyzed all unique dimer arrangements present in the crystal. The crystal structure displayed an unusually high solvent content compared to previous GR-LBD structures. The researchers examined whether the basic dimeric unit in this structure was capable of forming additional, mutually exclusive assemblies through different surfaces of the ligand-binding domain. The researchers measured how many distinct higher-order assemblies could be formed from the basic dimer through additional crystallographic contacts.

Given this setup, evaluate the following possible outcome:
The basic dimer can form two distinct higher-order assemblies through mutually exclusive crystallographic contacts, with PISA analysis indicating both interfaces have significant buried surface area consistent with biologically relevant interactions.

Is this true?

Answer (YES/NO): YES